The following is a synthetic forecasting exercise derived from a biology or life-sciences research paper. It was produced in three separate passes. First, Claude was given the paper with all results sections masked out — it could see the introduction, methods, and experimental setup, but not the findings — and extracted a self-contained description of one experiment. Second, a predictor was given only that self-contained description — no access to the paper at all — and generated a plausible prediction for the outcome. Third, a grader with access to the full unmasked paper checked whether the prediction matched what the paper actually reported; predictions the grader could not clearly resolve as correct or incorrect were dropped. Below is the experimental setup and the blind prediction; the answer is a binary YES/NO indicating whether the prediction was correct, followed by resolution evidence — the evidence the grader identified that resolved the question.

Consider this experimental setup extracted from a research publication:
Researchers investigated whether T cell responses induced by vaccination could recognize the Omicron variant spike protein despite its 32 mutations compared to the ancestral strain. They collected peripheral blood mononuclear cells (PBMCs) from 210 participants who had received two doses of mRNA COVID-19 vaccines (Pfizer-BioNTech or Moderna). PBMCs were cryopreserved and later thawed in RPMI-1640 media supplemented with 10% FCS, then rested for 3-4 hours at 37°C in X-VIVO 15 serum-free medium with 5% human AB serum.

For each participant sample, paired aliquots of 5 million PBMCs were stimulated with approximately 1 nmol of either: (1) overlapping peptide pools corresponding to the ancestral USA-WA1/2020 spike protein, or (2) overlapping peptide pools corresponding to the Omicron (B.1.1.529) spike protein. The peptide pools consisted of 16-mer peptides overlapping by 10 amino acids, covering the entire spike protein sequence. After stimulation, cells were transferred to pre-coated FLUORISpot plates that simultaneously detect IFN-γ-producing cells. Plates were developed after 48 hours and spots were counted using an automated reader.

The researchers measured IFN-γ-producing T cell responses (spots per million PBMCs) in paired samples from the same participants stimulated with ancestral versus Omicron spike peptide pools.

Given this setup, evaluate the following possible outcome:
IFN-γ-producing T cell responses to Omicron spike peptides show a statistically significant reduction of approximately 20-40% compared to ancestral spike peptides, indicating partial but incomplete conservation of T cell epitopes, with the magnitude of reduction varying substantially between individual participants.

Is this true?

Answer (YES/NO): NO